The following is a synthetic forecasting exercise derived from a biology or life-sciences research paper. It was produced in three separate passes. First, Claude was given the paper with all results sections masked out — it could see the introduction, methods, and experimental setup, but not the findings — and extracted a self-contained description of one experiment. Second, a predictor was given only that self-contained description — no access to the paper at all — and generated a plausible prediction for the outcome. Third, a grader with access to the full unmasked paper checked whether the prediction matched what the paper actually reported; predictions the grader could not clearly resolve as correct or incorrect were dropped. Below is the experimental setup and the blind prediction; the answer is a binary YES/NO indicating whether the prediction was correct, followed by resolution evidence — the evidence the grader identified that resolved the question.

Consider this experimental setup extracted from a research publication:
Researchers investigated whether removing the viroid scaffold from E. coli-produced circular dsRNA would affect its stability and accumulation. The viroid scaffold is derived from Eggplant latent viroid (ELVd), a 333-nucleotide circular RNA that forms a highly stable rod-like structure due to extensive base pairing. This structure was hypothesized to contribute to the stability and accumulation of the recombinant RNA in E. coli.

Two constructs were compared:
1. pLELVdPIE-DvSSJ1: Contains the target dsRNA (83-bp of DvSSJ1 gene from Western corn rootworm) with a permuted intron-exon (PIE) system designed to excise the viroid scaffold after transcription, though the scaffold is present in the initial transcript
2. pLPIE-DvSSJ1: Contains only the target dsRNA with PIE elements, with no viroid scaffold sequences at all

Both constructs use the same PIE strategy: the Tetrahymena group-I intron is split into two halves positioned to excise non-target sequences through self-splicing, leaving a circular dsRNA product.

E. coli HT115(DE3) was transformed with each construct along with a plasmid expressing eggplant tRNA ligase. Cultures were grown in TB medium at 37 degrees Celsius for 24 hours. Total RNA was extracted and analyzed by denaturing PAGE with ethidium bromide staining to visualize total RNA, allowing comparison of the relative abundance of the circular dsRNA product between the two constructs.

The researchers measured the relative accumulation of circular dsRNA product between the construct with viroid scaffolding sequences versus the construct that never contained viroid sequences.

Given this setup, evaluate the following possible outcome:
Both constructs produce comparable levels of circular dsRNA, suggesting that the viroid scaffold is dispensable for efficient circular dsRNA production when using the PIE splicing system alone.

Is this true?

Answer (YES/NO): YES